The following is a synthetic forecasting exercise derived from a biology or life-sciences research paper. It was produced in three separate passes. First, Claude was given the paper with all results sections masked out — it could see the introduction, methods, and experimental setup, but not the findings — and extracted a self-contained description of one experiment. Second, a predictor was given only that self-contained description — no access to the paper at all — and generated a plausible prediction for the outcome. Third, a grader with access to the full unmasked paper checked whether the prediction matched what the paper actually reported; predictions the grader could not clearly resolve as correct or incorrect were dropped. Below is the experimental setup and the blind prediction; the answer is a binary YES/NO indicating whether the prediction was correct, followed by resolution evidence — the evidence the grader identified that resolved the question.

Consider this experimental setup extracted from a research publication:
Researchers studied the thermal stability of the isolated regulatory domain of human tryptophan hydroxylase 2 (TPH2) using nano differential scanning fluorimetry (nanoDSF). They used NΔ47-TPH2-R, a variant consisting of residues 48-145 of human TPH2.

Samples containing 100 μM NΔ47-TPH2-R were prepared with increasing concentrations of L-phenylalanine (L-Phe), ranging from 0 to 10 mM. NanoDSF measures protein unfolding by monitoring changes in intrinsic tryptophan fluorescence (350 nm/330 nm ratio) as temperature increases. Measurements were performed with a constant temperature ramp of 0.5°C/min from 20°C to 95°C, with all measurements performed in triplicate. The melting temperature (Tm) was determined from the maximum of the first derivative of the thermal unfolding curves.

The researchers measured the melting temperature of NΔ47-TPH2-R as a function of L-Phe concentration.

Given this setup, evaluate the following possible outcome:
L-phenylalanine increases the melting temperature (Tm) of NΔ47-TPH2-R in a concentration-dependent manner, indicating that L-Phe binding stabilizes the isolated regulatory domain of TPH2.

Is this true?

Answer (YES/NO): YES